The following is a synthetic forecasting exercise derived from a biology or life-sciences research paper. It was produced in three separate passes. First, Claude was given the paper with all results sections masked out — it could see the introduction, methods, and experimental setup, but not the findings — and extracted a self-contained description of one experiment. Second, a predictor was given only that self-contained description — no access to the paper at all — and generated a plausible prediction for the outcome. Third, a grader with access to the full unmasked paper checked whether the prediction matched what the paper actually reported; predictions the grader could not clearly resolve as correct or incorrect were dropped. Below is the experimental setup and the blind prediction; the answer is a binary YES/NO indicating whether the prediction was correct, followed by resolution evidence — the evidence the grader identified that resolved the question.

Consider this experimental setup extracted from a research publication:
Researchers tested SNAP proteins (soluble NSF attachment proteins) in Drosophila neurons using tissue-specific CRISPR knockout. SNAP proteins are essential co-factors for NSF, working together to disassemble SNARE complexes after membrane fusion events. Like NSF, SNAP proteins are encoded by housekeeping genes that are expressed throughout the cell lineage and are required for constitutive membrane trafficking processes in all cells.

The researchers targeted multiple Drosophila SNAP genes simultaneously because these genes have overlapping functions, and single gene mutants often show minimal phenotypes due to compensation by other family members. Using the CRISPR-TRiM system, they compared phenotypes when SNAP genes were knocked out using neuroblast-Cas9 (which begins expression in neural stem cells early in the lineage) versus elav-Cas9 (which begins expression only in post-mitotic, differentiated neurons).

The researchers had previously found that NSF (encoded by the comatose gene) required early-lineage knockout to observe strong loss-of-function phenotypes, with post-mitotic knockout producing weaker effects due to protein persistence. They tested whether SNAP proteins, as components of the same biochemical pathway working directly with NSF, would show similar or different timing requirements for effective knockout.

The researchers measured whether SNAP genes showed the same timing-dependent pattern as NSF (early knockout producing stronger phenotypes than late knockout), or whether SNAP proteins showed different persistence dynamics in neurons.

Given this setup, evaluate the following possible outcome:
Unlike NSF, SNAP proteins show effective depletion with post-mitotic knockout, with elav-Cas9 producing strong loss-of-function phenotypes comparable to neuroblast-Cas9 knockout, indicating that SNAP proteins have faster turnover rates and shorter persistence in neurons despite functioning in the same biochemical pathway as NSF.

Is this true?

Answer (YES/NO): NO